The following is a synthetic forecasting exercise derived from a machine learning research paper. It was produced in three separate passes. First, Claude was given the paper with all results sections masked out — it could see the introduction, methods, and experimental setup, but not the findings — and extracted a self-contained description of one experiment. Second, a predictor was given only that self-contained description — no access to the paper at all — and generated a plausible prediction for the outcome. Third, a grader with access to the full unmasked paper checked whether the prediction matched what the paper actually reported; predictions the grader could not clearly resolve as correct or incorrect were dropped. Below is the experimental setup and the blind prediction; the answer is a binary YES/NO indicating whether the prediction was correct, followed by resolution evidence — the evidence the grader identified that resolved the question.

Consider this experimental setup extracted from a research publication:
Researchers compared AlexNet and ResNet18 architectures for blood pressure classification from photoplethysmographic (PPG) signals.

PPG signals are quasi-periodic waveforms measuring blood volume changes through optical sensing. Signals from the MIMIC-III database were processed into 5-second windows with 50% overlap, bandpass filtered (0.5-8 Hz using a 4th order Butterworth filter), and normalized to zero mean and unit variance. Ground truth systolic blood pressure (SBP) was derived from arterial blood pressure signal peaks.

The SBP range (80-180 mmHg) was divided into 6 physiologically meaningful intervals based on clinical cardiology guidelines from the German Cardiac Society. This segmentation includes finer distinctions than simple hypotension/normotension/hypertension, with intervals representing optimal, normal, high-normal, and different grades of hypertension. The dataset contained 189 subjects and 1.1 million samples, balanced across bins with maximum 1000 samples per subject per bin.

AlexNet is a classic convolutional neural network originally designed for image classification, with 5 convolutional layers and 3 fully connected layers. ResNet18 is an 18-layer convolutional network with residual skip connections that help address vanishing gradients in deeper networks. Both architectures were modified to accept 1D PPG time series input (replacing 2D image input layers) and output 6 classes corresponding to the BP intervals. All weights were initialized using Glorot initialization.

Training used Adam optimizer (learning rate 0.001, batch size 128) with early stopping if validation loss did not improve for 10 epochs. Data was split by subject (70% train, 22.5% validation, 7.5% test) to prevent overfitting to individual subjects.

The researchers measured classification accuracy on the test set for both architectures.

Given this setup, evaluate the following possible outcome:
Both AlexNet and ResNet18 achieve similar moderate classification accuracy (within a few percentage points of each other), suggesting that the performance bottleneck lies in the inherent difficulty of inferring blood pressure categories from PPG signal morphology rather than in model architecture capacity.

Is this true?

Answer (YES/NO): YES